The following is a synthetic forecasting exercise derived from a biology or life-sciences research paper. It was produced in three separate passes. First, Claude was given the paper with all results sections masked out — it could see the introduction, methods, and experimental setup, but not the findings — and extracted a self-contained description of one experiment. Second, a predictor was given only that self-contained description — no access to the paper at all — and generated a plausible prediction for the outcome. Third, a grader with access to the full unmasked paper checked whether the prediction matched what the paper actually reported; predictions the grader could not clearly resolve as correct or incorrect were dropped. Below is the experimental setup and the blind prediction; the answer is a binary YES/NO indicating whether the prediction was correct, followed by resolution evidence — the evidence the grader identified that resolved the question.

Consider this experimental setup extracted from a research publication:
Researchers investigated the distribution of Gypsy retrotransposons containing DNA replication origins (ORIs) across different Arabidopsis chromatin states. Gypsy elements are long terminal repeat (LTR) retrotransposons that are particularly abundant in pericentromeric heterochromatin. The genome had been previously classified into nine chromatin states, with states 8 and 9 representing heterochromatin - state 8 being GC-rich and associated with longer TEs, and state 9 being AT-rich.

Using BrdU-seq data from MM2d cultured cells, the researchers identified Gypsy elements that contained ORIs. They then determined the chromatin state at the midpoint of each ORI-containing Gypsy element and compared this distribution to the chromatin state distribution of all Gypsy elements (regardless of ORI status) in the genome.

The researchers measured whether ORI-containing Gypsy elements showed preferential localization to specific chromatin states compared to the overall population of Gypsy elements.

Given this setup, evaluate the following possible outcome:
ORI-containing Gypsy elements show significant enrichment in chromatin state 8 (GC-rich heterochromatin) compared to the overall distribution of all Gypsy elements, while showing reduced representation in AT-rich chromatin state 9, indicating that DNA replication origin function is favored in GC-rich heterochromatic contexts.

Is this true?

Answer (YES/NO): NO